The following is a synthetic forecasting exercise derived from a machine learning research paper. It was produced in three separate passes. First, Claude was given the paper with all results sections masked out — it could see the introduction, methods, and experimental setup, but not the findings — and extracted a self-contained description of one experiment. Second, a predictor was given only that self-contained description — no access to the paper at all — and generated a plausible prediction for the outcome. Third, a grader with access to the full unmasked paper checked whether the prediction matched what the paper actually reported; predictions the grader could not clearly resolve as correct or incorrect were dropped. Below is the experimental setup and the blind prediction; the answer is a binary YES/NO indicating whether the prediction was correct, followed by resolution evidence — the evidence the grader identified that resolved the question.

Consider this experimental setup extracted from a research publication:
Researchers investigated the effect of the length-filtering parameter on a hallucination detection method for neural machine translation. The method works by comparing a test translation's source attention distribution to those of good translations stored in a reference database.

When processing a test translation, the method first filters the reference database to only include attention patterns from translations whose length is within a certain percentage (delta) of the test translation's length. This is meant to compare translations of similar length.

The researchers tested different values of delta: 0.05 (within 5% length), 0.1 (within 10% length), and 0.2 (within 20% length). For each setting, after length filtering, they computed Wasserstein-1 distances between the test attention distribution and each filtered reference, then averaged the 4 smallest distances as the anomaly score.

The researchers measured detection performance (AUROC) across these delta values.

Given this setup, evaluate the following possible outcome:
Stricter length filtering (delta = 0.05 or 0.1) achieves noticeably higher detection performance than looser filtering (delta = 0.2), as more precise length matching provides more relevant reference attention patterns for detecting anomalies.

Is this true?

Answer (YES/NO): NO